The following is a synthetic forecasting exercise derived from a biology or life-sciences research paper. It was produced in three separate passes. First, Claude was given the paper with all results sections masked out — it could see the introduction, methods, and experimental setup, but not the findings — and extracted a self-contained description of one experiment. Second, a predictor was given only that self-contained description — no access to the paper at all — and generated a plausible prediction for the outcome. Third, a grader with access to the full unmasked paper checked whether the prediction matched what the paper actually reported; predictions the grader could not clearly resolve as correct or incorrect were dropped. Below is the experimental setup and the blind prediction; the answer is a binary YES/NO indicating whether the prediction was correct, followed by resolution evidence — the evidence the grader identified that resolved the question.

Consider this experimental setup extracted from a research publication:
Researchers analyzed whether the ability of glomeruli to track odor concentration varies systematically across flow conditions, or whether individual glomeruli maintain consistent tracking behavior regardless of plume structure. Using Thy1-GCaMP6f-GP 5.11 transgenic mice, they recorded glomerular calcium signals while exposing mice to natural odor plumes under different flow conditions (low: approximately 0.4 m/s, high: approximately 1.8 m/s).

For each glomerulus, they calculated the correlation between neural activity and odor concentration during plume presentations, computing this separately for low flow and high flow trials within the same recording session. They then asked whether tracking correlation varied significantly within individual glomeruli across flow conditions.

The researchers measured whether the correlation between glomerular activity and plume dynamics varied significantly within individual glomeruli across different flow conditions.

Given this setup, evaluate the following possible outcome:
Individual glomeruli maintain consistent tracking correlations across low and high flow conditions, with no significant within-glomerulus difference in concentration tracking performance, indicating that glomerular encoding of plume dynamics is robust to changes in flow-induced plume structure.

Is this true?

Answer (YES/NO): NO